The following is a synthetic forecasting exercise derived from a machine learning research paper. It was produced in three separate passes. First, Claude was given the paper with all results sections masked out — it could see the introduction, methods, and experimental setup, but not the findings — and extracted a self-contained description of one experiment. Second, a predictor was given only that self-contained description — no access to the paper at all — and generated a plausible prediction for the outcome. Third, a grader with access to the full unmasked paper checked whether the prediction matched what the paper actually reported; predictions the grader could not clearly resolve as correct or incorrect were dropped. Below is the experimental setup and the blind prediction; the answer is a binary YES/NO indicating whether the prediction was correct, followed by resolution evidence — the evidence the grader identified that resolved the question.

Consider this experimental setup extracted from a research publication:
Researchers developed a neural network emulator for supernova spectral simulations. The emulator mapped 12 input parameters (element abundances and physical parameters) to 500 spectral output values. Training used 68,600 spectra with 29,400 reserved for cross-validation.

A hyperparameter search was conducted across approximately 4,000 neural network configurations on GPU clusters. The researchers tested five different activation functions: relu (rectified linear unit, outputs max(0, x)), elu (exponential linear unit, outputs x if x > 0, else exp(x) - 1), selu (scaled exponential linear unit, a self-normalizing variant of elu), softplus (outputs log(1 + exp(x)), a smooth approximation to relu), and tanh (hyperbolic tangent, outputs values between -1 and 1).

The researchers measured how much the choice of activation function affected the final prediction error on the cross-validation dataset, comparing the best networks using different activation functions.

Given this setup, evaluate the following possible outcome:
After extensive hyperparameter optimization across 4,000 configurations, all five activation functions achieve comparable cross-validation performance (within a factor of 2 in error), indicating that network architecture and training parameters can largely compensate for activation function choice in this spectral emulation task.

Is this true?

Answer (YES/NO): YES